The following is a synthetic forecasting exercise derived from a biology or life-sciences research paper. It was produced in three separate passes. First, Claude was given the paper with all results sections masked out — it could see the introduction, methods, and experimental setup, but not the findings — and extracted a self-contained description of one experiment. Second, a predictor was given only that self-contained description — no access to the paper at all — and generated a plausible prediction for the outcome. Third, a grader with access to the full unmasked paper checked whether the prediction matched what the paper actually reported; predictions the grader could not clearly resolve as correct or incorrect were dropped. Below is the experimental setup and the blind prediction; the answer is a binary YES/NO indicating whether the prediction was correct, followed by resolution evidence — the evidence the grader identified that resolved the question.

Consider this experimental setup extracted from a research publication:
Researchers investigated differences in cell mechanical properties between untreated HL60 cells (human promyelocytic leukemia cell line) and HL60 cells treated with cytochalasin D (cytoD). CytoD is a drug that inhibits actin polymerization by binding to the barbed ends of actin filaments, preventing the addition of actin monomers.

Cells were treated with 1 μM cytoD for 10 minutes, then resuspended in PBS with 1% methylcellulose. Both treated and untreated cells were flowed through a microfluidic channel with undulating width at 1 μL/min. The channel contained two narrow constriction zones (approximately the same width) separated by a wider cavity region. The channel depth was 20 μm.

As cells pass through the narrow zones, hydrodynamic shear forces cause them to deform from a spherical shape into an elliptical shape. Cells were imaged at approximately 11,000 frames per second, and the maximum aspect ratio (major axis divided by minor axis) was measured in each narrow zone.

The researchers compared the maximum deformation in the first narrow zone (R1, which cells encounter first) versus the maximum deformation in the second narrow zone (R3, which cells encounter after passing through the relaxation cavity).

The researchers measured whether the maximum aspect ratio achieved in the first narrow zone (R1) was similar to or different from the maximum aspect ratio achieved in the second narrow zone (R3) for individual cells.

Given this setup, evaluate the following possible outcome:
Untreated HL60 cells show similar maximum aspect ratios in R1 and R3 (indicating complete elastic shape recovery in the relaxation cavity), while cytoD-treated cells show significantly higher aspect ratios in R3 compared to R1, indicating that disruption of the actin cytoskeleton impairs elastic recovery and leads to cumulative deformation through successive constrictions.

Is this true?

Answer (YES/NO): NO